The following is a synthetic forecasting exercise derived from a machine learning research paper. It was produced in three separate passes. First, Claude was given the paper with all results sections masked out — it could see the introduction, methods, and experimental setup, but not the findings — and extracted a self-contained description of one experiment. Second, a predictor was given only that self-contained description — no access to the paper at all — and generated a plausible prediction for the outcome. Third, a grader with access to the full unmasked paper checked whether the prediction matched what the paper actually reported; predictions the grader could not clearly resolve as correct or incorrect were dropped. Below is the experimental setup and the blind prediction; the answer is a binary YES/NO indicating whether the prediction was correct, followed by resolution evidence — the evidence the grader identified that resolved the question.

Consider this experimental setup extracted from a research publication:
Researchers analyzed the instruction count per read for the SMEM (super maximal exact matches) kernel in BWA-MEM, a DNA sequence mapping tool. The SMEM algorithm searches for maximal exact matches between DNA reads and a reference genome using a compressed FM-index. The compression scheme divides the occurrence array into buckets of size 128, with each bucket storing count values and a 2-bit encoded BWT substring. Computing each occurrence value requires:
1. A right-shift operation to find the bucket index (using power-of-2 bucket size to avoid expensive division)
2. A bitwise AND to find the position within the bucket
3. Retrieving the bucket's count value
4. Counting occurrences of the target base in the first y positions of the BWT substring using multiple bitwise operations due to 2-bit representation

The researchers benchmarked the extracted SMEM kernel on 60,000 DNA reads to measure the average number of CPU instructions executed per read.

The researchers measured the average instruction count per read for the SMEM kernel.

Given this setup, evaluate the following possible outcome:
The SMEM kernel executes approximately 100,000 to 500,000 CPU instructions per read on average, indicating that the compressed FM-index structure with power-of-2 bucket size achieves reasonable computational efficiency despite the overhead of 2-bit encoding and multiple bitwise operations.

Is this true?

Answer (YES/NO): YES